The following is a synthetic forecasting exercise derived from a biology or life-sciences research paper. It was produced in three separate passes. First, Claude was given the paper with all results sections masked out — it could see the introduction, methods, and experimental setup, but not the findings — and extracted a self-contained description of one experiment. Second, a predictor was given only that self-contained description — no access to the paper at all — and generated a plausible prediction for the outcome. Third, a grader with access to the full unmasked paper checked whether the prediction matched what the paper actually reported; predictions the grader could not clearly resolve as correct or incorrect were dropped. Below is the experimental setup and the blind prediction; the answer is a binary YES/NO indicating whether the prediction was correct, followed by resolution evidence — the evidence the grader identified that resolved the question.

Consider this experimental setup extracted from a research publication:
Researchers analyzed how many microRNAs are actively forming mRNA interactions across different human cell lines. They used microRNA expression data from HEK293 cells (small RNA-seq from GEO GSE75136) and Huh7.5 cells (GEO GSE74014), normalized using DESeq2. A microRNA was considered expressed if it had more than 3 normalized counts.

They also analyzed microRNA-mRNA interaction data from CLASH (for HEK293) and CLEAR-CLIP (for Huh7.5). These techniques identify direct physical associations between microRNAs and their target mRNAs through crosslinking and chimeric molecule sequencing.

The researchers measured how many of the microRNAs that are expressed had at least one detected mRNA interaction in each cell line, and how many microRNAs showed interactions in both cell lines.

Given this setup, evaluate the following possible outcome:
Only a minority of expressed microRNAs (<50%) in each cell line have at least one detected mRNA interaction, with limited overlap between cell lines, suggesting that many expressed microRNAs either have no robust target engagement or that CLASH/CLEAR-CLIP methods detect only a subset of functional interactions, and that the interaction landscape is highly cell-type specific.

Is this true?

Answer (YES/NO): NO